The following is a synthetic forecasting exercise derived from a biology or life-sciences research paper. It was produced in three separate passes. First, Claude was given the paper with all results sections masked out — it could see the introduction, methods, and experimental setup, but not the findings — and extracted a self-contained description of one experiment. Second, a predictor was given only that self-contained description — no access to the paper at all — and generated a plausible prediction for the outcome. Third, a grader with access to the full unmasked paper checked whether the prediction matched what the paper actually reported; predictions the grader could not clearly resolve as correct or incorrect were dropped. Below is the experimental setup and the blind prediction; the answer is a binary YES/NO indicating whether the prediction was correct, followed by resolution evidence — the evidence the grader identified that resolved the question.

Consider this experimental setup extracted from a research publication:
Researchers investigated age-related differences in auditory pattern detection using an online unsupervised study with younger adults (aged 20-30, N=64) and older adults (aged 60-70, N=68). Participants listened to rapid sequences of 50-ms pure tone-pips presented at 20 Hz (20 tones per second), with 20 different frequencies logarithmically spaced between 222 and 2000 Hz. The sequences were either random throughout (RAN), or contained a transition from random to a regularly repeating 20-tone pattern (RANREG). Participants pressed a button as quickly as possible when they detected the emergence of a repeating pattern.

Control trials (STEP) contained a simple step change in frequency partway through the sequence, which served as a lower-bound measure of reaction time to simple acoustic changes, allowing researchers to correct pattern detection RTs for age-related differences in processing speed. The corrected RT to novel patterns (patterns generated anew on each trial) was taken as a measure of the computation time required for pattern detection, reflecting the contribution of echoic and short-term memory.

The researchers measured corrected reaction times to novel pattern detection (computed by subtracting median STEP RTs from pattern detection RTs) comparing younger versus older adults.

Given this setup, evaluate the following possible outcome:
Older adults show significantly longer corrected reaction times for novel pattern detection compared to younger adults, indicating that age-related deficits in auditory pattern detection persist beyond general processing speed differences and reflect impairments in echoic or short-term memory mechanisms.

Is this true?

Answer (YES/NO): YES